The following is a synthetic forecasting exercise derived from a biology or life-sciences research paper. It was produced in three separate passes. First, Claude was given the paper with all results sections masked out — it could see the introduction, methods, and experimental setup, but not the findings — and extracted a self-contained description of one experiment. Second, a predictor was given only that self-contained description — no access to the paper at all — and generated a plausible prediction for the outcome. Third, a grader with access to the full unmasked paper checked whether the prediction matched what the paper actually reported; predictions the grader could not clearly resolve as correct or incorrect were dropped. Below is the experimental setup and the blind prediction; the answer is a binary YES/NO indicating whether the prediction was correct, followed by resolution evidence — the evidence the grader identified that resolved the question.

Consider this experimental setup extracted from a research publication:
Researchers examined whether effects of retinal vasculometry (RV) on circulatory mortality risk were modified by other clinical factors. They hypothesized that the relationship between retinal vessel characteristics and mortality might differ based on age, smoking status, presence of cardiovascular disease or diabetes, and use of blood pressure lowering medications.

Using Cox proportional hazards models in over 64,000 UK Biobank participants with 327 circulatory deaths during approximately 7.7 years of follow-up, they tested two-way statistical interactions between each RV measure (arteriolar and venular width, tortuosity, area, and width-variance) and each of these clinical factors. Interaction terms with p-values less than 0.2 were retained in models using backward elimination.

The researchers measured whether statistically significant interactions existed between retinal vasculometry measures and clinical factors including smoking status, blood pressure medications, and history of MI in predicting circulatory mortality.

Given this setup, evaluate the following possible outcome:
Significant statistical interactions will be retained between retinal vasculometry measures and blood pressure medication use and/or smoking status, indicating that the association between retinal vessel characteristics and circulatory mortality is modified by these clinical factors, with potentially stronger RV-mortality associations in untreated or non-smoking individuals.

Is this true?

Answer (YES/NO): YES